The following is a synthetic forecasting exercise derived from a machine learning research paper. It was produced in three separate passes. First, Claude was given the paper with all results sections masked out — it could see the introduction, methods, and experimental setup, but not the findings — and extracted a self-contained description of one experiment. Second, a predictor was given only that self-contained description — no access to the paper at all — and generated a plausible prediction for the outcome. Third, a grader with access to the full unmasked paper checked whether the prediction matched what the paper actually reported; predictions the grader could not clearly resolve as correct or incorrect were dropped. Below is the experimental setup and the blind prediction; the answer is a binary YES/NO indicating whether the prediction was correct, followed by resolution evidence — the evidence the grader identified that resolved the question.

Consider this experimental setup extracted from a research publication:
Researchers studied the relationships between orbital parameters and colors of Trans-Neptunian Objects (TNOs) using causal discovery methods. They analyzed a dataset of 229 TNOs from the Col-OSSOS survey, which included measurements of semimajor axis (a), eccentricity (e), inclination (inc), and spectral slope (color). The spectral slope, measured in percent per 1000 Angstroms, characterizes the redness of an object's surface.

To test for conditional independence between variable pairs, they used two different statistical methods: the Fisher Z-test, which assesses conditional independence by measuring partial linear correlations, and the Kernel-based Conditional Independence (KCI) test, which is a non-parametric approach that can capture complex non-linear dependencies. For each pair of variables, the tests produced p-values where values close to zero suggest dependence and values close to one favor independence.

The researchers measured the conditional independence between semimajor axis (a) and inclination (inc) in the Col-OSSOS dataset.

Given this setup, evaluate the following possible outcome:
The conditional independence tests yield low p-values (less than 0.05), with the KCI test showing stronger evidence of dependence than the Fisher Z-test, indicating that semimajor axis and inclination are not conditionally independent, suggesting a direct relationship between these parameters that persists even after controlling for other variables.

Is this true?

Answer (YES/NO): NO